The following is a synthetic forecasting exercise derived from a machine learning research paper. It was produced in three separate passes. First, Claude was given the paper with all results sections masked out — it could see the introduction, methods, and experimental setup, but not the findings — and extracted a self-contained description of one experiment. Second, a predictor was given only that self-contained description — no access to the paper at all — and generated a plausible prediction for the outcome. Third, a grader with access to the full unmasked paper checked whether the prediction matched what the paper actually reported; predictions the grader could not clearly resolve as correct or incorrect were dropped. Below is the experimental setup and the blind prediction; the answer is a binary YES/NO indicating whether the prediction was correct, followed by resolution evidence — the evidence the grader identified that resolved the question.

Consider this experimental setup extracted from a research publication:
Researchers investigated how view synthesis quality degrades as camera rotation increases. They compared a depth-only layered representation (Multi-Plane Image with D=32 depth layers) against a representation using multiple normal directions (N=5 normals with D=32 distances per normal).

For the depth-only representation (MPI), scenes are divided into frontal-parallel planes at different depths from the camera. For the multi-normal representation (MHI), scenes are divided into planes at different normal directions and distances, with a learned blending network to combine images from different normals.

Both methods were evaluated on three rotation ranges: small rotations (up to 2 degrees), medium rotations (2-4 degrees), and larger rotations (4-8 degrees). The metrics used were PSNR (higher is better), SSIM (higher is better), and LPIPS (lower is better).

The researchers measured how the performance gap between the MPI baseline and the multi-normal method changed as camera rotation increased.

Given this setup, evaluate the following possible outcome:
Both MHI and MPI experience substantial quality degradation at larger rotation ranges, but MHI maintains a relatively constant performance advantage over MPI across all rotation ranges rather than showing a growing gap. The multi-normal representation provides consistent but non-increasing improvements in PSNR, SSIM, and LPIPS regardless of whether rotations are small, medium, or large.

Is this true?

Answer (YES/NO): NO